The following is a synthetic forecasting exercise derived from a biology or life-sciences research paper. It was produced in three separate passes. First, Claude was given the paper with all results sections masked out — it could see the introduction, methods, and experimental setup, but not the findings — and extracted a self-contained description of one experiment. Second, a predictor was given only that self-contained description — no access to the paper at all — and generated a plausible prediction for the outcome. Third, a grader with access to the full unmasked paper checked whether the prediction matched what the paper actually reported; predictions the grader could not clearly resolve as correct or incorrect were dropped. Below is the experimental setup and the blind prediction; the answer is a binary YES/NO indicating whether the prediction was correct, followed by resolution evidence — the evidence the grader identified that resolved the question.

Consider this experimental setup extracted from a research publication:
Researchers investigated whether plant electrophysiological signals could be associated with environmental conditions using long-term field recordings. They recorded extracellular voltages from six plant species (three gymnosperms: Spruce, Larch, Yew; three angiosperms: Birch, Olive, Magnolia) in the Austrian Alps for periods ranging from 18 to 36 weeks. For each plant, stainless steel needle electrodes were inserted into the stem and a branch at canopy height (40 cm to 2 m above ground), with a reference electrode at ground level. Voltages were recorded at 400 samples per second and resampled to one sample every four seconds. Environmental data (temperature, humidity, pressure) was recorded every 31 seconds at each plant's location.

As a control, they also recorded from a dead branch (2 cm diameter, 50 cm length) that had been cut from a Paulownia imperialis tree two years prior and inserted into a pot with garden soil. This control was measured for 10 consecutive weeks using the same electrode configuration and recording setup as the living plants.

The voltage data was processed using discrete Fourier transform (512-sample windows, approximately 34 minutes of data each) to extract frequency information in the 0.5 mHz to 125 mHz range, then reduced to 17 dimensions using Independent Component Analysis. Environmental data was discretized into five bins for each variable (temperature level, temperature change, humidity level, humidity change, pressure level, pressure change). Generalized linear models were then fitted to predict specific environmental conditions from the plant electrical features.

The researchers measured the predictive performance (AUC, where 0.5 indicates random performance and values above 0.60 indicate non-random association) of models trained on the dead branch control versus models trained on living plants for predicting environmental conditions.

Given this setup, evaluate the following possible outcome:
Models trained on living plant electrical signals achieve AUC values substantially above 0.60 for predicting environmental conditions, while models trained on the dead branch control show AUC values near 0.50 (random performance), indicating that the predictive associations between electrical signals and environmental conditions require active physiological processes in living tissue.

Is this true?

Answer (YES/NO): NO